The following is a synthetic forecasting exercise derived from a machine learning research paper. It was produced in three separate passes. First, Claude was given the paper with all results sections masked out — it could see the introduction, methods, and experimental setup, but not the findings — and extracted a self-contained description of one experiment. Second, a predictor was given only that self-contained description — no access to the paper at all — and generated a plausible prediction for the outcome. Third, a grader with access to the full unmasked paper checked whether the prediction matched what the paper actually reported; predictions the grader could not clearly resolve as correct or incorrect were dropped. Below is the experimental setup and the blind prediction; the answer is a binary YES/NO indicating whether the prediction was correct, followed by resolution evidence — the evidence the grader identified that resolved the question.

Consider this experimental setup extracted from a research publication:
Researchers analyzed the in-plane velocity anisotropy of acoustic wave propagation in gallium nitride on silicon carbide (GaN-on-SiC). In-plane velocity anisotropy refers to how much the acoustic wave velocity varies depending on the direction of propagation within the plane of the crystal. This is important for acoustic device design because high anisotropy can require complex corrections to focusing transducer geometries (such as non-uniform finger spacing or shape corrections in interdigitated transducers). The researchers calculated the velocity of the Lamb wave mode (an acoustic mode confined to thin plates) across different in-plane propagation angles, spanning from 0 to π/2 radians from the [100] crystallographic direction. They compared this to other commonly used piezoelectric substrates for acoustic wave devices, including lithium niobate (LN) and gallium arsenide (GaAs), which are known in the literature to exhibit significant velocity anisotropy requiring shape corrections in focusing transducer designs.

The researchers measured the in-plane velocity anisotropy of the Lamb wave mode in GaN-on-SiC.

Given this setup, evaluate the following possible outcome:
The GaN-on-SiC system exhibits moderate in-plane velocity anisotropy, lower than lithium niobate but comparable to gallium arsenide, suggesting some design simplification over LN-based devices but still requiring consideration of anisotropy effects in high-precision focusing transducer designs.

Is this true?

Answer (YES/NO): NO